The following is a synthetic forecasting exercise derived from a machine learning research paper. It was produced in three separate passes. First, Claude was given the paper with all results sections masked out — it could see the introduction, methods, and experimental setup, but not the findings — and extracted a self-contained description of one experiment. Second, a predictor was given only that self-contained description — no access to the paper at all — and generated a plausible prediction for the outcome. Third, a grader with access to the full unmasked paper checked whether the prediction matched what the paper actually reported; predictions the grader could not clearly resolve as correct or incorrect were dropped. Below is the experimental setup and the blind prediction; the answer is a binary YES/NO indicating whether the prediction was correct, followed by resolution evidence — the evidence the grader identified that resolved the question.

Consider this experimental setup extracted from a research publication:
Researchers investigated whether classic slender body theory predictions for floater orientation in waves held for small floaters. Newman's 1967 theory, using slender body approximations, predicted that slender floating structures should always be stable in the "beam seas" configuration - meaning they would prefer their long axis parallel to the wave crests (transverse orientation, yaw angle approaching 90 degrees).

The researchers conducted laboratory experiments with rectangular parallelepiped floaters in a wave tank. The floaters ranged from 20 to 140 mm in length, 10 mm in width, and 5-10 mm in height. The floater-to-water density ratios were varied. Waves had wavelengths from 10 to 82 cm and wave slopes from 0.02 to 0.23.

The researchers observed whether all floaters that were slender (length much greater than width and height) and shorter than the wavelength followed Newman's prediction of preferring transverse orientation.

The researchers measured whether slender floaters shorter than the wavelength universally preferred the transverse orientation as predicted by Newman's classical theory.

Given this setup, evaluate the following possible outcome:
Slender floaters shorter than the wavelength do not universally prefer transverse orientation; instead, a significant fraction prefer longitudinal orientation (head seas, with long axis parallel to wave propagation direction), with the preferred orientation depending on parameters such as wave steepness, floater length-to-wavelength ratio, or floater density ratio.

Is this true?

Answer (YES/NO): NO